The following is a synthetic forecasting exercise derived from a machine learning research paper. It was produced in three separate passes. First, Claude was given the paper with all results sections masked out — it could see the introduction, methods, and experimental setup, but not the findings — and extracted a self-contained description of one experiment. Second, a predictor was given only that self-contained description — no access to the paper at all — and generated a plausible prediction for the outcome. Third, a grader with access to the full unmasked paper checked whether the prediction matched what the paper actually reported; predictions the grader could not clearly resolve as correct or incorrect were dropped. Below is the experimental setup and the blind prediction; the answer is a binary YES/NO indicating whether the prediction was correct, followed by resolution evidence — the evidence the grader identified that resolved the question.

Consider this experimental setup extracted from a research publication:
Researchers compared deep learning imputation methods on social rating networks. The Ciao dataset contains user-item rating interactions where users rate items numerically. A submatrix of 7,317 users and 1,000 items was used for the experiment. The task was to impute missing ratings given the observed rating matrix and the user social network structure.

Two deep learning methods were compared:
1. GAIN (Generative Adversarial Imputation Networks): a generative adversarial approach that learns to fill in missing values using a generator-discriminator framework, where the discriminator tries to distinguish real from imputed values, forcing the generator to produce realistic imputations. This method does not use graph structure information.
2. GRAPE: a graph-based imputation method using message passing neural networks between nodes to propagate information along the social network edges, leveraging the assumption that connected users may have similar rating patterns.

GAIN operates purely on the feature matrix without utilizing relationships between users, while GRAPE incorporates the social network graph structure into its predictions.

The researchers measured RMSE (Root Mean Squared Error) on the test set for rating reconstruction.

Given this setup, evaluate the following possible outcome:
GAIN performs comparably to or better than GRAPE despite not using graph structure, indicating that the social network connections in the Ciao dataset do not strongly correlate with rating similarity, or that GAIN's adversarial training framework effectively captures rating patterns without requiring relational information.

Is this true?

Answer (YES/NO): NO